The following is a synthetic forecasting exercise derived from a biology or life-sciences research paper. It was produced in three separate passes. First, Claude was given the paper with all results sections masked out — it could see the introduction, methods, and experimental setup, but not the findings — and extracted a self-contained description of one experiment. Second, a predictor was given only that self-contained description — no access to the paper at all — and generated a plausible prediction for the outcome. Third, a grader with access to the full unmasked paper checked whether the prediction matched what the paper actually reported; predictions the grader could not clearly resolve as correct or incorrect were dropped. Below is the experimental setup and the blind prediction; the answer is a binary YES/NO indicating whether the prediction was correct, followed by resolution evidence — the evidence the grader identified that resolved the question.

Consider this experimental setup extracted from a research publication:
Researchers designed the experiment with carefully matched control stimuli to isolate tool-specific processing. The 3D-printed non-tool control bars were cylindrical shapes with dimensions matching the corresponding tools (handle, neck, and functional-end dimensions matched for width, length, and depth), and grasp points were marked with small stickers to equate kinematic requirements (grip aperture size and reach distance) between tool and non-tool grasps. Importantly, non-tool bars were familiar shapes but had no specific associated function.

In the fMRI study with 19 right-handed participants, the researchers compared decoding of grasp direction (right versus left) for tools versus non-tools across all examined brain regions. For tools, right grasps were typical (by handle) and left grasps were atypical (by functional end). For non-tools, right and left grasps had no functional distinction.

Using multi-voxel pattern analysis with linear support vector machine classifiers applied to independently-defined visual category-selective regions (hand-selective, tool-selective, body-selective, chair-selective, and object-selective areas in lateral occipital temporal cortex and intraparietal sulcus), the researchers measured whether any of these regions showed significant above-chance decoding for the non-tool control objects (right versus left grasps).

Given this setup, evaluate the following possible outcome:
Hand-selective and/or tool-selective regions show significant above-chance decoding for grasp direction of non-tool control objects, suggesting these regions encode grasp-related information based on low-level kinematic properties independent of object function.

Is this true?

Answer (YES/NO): NO